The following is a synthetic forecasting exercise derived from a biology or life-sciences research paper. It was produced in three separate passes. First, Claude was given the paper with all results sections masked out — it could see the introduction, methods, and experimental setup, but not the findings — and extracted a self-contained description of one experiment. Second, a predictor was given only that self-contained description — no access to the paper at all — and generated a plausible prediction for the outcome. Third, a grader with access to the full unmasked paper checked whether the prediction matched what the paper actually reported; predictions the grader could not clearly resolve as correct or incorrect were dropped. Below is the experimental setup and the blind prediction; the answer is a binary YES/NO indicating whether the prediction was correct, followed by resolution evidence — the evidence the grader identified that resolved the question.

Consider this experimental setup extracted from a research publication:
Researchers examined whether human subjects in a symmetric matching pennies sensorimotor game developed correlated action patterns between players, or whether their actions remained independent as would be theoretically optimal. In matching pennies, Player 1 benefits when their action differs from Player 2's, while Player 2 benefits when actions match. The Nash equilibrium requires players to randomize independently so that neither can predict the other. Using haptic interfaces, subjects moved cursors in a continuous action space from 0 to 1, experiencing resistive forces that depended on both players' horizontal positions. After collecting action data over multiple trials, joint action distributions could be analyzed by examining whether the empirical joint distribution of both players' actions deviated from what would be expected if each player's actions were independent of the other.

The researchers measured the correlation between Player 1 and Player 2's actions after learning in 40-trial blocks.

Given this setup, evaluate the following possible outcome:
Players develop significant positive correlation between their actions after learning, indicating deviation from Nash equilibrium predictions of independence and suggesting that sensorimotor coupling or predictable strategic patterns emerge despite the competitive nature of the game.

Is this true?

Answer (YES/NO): NO